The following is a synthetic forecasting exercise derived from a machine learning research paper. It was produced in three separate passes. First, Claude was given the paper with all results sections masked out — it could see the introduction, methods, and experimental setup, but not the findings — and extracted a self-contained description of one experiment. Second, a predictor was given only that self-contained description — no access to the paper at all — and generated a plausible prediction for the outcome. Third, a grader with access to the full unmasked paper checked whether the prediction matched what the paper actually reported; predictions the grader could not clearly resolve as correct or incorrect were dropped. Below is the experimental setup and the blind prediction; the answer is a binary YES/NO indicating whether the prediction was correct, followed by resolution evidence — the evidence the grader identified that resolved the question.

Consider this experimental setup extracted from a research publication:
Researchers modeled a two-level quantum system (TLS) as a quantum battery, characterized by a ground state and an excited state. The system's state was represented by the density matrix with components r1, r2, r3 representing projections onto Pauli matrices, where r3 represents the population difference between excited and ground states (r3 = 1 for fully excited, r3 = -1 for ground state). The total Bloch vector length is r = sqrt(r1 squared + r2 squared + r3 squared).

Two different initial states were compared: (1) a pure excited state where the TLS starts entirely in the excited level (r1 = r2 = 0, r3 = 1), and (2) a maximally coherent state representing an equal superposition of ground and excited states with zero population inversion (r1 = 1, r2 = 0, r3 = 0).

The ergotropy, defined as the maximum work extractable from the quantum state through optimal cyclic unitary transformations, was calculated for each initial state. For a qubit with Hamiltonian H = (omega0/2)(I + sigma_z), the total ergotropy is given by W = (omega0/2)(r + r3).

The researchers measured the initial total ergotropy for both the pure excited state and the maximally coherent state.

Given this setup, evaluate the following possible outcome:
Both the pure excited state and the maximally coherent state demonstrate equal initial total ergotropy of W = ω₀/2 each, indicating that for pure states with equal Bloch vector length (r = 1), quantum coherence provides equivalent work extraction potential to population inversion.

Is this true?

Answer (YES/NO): NO